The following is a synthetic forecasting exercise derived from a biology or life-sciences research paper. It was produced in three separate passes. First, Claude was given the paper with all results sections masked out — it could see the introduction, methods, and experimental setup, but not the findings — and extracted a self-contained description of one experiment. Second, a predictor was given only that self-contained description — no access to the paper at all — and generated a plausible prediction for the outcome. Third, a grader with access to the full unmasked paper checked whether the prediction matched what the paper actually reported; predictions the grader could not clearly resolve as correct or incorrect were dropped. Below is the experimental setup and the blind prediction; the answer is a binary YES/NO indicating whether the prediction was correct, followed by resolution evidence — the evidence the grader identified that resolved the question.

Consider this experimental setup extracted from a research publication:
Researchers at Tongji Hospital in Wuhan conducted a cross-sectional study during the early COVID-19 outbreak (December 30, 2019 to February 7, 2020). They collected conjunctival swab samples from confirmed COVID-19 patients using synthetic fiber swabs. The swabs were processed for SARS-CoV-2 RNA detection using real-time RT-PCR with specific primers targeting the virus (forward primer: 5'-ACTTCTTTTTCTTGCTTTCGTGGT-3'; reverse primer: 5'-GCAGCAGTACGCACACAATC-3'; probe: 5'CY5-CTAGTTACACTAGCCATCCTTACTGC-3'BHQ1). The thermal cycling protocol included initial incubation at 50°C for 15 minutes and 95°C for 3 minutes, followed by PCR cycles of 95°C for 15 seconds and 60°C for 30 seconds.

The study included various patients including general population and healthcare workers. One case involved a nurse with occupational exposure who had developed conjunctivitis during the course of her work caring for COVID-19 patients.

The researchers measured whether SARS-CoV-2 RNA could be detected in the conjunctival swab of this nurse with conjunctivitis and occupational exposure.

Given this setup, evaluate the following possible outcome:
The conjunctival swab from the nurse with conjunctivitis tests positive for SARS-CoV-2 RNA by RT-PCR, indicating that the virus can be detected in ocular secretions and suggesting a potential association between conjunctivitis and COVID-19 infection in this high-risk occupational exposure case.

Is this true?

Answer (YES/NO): YES